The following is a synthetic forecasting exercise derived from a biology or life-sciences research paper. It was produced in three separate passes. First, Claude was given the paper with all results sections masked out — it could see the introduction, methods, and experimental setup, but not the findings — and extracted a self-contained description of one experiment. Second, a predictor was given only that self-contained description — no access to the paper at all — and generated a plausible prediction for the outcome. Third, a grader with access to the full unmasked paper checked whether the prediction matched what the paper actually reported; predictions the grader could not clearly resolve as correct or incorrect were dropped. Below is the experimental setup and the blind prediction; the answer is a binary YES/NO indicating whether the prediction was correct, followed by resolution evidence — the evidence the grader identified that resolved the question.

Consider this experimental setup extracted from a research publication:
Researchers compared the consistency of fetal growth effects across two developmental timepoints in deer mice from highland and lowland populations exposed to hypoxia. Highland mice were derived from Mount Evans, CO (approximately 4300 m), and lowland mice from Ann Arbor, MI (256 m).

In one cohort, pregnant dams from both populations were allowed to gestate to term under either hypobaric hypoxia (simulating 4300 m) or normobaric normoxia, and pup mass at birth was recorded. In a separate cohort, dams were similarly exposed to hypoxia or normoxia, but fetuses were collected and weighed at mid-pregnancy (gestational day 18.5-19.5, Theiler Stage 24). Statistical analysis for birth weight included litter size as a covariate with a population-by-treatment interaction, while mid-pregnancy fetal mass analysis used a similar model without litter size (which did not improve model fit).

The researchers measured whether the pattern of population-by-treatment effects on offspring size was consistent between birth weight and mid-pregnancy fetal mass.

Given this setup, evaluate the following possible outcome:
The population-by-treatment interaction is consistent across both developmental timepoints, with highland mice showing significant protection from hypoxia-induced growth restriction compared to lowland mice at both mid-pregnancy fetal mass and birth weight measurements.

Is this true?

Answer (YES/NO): YES